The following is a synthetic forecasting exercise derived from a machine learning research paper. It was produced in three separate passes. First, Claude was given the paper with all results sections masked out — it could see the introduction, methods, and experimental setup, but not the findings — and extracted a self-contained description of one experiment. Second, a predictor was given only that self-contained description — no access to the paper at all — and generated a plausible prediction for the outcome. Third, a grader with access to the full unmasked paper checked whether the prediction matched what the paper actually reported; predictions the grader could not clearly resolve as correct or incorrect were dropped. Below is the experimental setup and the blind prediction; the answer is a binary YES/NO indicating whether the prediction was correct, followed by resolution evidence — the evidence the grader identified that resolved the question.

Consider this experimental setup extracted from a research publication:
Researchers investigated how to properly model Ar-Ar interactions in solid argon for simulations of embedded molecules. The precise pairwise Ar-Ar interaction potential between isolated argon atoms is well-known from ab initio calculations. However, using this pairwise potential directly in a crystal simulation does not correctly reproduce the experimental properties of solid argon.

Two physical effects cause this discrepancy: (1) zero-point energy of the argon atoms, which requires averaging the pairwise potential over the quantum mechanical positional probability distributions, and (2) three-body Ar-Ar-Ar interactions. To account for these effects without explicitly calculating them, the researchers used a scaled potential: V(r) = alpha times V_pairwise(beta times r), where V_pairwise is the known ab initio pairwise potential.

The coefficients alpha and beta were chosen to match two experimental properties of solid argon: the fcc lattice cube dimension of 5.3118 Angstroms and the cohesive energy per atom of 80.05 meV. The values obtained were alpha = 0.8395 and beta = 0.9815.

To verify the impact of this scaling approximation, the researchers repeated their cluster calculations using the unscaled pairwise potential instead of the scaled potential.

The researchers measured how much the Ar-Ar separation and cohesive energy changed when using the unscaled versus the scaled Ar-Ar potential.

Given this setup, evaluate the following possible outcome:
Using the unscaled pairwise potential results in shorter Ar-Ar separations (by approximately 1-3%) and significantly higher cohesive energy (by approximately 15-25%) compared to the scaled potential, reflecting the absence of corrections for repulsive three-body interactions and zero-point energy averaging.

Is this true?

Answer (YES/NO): YES